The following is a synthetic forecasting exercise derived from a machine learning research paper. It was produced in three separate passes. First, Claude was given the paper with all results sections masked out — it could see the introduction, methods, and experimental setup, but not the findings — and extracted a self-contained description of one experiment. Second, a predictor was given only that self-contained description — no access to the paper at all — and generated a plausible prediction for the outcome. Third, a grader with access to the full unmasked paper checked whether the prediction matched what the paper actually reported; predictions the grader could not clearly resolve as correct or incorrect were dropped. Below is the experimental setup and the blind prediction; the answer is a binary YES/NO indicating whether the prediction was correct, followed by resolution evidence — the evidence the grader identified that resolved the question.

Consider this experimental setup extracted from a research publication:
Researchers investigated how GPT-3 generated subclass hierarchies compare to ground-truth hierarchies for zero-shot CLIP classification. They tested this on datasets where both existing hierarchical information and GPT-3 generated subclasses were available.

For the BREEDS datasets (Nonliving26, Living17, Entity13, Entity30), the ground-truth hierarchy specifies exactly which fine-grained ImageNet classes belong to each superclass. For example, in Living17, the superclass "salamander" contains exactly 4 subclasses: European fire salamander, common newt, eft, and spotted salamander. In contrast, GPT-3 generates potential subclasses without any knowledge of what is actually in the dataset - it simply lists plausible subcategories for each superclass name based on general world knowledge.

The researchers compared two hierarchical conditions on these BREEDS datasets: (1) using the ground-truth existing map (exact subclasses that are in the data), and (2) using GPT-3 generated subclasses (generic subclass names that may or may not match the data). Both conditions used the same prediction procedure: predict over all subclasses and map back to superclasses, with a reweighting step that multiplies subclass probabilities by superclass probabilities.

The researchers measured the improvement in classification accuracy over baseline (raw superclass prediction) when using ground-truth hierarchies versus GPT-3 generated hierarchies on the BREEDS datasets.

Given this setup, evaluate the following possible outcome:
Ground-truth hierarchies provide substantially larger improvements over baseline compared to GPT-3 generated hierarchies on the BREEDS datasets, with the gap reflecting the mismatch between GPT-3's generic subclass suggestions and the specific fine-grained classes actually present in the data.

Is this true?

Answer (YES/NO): YES